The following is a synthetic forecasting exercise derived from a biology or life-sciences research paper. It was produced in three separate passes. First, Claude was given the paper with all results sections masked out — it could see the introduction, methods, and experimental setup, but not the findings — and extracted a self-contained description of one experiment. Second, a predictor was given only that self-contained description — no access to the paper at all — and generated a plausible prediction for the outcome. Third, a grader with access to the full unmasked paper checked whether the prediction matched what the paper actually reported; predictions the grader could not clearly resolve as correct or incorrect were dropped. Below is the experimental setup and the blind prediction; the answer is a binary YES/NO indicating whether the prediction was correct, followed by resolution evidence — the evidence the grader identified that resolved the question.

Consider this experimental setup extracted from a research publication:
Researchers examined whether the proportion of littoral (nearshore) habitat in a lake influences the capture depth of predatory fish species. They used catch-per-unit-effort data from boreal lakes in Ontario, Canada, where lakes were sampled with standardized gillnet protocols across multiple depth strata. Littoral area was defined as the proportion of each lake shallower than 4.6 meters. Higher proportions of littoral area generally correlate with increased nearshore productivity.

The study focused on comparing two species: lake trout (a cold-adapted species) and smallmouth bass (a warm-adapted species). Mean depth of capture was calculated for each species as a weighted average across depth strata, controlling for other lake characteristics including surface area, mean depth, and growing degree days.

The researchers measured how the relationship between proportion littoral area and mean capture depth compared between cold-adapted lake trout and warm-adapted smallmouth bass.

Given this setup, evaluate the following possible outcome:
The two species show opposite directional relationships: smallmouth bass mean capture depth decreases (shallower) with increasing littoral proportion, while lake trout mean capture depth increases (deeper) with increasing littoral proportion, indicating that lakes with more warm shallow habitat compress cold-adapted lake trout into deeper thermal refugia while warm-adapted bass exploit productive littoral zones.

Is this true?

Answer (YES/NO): NO